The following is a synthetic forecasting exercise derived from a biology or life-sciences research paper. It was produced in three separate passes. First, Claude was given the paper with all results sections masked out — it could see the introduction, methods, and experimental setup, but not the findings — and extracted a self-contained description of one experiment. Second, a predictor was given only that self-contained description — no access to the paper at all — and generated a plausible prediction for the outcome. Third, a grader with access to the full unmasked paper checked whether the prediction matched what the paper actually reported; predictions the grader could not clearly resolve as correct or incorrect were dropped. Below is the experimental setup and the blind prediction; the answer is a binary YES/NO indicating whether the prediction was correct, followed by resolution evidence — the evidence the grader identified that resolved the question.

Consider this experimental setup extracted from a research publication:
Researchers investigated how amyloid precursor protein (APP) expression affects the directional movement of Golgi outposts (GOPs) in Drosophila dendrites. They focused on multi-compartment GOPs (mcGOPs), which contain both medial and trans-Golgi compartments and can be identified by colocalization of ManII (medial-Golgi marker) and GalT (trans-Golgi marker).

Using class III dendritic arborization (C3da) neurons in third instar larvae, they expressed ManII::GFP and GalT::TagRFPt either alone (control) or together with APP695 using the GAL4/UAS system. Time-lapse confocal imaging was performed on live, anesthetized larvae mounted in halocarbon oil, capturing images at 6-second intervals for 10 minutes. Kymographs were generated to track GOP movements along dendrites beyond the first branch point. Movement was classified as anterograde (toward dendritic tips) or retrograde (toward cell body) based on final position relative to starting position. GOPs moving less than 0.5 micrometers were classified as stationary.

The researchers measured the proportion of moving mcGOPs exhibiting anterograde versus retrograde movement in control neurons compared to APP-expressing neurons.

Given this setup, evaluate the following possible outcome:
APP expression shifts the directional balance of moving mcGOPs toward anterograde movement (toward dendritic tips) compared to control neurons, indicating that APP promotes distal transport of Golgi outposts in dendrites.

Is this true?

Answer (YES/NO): YES